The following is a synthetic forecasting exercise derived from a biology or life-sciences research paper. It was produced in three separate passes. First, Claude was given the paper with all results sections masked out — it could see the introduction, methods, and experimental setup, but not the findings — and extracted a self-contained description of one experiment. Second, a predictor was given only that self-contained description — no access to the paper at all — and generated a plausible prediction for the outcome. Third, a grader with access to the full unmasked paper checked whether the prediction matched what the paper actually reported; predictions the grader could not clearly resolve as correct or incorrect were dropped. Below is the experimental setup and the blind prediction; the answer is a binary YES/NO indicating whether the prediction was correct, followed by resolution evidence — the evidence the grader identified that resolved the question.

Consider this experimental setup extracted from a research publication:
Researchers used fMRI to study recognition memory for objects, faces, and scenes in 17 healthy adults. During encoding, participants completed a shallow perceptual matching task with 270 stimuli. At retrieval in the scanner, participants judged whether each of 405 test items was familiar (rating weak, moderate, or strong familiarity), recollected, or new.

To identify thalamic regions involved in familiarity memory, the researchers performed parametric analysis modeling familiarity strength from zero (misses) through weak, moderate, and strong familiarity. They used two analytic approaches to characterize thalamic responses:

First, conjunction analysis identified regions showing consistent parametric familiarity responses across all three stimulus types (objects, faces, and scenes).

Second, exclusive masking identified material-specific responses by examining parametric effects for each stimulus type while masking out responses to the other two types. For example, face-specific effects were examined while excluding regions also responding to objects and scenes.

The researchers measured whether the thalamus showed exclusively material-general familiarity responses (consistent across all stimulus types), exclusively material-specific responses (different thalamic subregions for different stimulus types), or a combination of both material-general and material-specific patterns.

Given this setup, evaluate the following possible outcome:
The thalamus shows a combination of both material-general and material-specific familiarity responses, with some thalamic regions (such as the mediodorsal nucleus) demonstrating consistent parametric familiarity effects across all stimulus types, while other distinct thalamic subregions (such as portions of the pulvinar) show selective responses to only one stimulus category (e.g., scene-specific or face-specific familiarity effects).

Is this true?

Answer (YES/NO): YES